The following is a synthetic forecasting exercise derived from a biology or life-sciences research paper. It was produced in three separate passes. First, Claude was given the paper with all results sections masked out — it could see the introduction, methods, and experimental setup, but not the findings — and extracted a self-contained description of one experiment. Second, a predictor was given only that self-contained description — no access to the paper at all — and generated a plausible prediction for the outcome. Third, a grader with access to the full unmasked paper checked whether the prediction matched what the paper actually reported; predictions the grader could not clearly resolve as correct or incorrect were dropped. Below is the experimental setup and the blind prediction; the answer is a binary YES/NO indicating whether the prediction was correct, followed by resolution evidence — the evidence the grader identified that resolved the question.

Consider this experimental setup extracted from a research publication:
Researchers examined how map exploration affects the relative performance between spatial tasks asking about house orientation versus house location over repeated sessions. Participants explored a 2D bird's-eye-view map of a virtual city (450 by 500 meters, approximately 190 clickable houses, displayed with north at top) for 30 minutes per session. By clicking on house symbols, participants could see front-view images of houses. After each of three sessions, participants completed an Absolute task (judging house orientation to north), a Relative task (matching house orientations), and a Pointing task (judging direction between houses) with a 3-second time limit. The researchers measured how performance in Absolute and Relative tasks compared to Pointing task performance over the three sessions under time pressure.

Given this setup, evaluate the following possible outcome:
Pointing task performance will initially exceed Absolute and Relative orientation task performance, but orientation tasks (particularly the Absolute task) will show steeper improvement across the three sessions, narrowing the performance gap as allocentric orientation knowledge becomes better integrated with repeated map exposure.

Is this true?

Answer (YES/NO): NO